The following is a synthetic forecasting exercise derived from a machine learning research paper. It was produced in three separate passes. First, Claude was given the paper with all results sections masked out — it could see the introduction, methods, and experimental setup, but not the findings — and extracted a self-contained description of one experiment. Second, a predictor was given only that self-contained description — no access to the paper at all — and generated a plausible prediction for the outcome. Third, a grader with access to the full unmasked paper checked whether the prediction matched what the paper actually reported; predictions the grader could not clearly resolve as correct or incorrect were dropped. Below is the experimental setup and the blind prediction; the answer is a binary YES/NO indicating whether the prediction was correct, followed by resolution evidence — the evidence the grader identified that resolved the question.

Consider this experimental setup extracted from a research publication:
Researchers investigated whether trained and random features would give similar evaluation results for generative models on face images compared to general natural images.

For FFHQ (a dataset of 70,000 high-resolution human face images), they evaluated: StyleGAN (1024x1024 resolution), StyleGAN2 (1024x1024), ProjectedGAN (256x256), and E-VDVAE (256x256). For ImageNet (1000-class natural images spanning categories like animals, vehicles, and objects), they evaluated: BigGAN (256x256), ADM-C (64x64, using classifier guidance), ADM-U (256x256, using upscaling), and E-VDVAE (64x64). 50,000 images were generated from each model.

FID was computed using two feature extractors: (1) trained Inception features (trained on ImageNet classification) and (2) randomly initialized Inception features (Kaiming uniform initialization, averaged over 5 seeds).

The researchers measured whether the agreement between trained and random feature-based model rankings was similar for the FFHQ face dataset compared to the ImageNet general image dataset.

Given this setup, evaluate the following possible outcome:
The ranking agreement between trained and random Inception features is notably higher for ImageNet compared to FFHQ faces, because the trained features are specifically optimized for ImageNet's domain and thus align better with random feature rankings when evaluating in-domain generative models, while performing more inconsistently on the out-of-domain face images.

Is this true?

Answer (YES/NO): NO